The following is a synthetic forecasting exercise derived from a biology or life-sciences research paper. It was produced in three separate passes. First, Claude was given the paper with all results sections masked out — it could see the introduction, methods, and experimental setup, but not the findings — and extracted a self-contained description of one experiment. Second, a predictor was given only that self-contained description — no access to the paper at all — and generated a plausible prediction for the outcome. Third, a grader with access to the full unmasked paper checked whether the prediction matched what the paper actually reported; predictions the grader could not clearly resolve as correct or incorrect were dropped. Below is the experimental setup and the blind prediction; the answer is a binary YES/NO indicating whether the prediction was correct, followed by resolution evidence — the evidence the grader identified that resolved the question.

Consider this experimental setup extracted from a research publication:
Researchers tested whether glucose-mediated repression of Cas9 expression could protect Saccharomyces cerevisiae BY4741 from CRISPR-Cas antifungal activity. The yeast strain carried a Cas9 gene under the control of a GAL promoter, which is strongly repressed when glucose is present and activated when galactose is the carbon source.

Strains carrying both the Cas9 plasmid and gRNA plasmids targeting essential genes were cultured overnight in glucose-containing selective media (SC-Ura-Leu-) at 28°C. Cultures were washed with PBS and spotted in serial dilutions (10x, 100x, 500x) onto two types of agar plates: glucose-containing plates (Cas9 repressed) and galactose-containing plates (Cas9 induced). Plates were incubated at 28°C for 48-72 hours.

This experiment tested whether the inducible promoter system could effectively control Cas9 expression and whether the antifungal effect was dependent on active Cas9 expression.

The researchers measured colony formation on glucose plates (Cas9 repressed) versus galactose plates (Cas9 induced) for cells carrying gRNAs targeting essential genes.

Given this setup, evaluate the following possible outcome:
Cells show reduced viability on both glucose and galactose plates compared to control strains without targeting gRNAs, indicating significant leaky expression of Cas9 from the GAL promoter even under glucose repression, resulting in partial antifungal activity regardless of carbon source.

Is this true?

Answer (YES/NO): NO